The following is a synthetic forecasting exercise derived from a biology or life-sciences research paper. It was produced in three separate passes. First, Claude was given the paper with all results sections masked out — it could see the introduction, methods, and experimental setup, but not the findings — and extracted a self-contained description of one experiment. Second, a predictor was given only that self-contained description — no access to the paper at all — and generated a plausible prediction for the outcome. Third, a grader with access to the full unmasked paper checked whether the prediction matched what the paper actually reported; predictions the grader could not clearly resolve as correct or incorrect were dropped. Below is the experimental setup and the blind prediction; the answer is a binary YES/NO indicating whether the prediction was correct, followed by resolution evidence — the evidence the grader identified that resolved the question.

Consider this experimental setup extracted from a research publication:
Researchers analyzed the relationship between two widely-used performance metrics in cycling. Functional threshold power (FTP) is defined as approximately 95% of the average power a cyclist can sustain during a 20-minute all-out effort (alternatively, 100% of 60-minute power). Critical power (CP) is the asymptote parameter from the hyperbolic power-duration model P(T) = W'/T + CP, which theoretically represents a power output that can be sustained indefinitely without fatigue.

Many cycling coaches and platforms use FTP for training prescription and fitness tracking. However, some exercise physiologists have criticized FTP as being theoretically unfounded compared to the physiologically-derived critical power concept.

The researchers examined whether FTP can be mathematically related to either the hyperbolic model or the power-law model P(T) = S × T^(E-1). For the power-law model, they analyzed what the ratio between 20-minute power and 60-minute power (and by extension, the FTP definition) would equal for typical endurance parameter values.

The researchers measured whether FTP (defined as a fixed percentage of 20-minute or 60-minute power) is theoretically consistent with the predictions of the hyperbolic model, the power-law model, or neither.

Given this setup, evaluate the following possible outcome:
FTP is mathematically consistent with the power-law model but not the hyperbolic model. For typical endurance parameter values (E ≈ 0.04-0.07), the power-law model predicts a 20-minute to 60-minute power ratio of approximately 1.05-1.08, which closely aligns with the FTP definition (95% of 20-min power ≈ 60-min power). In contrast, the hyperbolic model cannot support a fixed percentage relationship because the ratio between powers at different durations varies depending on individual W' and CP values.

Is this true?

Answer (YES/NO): NO